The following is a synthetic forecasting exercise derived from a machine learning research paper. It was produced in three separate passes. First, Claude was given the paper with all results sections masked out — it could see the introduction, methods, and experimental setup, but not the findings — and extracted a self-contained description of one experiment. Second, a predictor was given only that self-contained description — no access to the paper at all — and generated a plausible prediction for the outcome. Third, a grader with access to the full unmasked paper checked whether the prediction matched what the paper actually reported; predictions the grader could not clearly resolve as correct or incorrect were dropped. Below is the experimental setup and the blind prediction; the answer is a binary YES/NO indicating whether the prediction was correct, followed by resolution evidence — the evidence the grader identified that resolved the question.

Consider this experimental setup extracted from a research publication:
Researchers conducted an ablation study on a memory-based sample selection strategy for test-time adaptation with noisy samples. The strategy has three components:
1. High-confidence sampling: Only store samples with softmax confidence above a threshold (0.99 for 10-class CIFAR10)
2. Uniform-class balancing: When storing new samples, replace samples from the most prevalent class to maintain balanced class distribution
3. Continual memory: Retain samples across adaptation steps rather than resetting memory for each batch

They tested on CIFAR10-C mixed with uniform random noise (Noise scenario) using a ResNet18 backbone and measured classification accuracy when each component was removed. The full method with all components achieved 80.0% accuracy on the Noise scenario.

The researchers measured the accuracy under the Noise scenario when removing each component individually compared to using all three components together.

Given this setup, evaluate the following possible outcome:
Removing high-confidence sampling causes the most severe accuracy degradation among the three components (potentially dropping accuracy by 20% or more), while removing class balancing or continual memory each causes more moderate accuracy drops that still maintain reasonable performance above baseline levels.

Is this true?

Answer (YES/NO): NO